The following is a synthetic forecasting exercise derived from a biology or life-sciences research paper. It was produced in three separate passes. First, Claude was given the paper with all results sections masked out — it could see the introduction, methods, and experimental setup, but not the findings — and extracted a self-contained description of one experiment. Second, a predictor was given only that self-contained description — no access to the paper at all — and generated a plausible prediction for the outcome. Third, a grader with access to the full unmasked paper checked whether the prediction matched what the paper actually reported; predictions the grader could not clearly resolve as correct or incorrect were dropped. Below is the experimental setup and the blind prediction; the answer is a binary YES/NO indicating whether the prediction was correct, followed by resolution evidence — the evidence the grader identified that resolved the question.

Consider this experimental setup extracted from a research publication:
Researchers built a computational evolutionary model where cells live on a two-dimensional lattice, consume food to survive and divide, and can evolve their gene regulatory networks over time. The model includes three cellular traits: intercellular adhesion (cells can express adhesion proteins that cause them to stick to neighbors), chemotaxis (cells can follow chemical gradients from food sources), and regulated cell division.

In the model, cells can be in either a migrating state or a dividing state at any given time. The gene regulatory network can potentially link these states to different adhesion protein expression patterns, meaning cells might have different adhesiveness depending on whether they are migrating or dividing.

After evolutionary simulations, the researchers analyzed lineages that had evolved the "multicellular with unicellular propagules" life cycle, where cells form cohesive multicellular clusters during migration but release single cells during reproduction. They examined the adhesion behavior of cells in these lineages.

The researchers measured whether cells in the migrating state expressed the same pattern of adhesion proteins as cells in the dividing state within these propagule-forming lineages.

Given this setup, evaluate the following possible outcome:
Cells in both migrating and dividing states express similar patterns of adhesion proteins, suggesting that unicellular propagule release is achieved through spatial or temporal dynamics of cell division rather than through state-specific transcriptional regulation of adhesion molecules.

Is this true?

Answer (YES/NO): NO